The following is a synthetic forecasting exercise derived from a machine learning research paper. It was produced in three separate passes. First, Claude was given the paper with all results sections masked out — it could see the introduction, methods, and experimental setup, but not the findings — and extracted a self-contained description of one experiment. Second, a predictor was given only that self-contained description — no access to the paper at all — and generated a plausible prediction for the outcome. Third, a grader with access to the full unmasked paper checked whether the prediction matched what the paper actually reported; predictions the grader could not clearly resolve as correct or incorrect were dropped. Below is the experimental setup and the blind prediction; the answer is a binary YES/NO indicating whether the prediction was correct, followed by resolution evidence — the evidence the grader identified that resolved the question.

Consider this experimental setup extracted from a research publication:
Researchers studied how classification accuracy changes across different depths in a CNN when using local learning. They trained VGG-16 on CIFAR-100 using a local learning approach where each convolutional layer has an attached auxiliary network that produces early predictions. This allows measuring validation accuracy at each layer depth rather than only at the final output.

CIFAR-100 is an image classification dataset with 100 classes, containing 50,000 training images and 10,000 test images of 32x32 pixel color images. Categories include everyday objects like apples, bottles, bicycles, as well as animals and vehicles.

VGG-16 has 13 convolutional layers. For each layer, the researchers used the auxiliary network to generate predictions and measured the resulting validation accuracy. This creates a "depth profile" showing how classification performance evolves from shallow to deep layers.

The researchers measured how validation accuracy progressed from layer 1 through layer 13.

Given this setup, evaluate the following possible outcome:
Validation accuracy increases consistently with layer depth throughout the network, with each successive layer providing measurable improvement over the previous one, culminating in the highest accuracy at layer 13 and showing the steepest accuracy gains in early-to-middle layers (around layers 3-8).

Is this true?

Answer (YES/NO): NO